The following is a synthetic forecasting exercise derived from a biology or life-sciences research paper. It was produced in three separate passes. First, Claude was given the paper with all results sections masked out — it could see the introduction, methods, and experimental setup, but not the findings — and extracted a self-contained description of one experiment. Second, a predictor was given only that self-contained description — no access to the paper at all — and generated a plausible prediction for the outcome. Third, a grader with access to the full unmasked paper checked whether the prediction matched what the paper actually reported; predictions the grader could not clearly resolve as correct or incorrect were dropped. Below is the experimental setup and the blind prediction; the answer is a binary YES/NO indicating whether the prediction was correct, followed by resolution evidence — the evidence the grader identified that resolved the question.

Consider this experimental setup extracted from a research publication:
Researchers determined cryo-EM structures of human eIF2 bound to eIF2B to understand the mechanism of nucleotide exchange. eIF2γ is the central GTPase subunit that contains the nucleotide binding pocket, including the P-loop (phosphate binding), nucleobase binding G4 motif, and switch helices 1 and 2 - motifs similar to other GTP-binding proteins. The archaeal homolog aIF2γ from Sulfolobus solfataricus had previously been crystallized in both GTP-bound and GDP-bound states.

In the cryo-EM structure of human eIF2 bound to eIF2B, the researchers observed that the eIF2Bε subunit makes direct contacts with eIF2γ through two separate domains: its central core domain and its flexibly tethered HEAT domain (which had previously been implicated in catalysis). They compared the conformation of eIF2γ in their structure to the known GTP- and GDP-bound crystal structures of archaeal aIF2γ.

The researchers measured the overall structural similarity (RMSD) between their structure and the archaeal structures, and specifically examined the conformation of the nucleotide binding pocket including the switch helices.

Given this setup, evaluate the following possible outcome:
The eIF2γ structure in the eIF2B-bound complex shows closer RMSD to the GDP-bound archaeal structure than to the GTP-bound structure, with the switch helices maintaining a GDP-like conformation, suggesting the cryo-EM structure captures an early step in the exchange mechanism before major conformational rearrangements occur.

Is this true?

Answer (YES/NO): NO